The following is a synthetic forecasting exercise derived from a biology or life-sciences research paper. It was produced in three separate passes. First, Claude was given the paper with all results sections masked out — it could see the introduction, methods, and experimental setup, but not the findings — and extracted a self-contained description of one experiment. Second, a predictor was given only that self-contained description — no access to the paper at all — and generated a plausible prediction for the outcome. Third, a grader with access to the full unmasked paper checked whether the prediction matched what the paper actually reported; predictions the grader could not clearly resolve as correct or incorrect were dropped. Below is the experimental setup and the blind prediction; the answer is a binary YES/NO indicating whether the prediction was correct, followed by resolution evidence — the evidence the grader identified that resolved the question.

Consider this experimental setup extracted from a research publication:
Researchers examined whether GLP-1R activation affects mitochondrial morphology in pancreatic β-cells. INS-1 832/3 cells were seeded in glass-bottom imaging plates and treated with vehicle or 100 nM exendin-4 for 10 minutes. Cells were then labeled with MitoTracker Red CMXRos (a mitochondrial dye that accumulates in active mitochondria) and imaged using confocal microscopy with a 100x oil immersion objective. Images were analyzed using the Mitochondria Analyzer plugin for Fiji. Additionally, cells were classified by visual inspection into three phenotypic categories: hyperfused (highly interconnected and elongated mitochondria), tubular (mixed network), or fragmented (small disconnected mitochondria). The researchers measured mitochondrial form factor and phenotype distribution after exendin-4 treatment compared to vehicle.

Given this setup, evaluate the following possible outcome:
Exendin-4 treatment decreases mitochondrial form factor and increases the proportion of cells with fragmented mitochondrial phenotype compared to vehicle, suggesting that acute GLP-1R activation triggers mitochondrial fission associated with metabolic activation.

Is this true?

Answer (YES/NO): YES